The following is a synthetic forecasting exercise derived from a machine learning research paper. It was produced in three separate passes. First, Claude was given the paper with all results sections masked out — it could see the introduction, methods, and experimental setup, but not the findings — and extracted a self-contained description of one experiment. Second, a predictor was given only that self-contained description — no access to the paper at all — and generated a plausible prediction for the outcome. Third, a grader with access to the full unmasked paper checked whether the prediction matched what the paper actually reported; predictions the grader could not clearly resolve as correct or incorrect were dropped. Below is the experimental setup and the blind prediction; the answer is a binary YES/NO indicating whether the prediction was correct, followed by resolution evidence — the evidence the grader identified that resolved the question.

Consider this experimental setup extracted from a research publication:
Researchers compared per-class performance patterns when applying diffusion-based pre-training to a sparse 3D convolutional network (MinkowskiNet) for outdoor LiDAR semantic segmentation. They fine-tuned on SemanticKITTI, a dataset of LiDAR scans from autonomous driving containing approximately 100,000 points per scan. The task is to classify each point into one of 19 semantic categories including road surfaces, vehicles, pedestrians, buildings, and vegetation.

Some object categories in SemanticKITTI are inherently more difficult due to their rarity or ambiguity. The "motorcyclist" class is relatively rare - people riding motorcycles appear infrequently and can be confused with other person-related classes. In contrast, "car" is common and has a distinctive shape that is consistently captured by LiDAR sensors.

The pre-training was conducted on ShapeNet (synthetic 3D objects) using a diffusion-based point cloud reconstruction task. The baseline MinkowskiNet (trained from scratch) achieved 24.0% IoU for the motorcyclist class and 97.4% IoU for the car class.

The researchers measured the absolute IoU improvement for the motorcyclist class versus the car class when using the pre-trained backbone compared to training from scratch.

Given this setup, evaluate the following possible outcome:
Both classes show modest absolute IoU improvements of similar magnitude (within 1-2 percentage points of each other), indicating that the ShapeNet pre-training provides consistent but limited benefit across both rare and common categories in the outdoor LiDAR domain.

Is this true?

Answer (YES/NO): NO